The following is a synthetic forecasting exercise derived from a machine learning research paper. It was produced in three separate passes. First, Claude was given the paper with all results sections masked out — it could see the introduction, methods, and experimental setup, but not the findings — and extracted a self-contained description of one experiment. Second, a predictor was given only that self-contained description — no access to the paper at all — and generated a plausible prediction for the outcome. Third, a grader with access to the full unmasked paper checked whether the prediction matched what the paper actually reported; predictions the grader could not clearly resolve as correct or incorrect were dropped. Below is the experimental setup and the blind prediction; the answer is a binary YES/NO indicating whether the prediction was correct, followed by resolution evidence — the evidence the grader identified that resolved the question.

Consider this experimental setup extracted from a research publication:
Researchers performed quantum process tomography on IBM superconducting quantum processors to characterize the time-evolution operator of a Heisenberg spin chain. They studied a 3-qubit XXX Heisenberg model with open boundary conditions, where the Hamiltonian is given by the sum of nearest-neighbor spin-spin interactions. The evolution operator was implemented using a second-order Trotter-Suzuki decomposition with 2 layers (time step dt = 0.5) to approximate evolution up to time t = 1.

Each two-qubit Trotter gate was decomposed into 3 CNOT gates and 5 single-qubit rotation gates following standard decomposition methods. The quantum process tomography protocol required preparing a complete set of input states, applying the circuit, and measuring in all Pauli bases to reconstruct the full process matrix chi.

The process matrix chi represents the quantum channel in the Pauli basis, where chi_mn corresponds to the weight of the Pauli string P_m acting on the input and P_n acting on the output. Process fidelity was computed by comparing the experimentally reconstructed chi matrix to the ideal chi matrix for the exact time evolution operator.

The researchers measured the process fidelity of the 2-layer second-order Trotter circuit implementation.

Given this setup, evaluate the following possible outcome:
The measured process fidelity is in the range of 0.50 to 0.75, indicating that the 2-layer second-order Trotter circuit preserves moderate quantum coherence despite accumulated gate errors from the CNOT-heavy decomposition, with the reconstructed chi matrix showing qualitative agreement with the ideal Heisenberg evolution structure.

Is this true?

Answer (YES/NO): NO